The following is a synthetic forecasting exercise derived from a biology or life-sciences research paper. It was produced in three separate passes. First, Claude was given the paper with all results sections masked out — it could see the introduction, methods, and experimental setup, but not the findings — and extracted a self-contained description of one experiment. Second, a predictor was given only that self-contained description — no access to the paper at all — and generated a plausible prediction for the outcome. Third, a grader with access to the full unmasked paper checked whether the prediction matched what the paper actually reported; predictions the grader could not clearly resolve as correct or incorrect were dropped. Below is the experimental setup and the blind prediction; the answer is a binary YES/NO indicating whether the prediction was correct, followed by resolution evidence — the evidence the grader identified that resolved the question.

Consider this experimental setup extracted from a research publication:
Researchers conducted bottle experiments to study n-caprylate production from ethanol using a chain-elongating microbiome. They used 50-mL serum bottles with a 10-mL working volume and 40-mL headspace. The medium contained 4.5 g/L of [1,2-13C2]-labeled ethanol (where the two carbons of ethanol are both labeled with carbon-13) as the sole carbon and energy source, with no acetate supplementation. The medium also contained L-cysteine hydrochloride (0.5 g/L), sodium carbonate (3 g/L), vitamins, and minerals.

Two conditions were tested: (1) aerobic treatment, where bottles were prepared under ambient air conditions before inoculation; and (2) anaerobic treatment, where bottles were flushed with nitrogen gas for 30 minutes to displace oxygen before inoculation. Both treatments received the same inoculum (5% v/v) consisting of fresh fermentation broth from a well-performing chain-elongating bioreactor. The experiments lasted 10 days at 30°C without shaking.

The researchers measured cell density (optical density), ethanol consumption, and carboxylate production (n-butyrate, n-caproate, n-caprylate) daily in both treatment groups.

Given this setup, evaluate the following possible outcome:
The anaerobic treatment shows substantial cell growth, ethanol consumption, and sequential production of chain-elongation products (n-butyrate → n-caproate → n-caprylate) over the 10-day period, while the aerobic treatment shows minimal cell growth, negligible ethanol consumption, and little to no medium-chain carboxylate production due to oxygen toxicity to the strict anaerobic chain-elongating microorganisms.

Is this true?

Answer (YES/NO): NO